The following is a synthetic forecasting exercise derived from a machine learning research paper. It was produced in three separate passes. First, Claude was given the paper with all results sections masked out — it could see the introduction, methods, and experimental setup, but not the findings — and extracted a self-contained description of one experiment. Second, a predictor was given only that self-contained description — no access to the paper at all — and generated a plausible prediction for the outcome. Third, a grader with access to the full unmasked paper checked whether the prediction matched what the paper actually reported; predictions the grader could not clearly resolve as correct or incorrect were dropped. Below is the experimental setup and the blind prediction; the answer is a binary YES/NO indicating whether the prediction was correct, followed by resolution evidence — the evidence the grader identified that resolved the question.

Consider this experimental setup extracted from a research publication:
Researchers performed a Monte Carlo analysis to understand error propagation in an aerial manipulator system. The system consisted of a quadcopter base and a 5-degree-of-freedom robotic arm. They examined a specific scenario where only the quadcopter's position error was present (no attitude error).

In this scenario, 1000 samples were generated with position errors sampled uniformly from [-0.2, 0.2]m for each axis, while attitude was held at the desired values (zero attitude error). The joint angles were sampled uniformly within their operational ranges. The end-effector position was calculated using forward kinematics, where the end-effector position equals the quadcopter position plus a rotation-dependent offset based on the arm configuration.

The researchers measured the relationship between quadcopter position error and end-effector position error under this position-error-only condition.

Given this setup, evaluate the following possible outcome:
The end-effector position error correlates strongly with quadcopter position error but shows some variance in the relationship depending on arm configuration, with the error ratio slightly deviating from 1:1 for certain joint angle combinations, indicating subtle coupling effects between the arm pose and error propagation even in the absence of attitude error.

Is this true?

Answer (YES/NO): NO